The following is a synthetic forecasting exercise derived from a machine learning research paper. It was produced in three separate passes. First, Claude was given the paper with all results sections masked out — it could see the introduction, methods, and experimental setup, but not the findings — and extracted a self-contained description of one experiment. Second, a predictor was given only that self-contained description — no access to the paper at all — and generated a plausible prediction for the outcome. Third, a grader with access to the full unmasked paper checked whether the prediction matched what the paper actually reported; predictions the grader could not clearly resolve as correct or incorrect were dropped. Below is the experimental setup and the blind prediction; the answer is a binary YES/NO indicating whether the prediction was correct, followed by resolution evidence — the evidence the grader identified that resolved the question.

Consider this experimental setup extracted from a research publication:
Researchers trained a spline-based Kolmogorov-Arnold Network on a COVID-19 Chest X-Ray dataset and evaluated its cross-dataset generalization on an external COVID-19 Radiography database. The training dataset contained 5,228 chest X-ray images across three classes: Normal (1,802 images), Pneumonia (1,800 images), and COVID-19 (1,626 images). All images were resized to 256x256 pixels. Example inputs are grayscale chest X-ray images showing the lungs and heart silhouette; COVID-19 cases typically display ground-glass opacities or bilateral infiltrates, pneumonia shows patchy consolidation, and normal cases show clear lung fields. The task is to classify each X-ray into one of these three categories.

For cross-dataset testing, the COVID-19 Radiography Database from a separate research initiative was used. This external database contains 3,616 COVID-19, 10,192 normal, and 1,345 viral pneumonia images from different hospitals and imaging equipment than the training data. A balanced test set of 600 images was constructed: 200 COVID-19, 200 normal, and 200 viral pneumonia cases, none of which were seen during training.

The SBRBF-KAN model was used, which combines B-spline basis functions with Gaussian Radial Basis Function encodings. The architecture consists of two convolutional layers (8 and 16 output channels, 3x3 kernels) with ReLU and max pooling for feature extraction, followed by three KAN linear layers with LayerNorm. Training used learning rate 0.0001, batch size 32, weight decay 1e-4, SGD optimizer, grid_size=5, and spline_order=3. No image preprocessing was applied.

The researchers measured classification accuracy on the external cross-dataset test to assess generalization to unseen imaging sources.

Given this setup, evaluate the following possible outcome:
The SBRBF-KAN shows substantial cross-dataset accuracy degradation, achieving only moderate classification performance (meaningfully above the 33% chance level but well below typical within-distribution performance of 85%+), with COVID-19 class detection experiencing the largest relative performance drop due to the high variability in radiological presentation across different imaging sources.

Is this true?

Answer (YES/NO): NO